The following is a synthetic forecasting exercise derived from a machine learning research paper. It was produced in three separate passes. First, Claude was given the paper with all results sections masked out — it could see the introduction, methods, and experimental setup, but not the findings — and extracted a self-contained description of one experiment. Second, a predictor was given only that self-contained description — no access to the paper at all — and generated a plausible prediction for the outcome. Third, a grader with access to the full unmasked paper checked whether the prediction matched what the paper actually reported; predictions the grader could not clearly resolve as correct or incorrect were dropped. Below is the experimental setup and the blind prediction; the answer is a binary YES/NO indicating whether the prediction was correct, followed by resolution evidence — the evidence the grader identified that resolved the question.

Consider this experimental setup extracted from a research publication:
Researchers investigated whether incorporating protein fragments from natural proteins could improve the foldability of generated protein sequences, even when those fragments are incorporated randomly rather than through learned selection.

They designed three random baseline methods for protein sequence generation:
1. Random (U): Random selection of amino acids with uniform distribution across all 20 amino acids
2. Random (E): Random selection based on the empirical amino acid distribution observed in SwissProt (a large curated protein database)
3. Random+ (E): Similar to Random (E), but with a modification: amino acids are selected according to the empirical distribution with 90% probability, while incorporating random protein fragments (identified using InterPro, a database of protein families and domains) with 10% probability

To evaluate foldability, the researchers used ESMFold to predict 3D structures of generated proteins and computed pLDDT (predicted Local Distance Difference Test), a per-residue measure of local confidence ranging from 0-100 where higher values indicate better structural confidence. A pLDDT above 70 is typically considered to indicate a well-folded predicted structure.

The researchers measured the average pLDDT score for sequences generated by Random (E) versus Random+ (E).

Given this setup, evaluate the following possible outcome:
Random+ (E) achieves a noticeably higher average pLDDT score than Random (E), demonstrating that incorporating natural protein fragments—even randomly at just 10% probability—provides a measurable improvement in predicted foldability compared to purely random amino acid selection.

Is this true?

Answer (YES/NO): YES